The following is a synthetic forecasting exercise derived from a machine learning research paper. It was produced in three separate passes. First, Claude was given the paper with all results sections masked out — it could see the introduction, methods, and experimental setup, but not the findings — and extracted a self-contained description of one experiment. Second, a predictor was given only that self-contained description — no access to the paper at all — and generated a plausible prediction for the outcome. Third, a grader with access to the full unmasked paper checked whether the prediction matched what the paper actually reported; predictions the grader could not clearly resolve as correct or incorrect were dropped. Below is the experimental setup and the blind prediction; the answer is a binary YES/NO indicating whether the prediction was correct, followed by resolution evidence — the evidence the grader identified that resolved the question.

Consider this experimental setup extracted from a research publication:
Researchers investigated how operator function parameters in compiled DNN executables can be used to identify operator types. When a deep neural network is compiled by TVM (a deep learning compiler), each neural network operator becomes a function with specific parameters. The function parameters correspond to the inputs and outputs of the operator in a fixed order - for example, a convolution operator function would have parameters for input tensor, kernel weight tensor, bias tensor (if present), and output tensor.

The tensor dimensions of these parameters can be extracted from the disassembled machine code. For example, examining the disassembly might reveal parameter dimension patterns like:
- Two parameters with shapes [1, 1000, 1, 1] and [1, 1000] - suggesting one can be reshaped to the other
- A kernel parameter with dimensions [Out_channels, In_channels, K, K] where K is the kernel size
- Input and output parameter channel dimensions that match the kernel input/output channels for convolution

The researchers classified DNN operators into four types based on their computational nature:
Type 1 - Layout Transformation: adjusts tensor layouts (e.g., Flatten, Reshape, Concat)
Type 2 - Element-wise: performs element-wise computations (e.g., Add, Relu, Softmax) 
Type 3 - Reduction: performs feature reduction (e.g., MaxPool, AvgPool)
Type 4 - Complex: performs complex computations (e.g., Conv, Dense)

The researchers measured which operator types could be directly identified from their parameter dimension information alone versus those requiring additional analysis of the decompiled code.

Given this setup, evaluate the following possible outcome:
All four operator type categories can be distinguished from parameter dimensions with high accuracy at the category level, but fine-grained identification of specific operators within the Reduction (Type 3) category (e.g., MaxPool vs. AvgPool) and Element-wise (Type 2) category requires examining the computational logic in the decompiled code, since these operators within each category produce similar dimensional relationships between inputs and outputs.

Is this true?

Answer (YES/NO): YES